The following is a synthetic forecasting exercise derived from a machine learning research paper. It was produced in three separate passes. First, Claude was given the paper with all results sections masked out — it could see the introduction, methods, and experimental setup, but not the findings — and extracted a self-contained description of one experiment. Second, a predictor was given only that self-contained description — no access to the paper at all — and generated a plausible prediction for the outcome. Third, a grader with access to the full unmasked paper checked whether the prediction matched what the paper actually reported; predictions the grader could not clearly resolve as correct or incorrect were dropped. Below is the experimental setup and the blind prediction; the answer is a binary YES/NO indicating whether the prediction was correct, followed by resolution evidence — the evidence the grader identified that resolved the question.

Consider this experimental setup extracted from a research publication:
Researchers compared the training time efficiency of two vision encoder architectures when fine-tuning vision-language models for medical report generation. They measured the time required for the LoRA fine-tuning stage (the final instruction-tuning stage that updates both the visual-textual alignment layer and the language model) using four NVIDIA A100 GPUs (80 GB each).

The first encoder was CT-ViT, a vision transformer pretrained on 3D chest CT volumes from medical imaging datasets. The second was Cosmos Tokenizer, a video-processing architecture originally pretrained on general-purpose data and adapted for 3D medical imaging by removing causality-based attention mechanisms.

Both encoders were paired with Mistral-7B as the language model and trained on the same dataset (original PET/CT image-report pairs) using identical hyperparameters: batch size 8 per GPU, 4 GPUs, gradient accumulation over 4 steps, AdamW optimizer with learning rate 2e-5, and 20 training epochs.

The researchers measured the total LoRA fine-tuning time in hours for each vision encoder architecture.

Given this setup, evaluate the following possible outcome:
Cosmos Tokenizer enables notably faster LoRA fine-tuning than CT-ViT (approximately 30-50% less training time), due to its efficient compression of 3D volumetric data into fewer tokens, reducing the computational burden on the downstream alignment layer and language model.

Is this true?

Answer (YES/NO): NO